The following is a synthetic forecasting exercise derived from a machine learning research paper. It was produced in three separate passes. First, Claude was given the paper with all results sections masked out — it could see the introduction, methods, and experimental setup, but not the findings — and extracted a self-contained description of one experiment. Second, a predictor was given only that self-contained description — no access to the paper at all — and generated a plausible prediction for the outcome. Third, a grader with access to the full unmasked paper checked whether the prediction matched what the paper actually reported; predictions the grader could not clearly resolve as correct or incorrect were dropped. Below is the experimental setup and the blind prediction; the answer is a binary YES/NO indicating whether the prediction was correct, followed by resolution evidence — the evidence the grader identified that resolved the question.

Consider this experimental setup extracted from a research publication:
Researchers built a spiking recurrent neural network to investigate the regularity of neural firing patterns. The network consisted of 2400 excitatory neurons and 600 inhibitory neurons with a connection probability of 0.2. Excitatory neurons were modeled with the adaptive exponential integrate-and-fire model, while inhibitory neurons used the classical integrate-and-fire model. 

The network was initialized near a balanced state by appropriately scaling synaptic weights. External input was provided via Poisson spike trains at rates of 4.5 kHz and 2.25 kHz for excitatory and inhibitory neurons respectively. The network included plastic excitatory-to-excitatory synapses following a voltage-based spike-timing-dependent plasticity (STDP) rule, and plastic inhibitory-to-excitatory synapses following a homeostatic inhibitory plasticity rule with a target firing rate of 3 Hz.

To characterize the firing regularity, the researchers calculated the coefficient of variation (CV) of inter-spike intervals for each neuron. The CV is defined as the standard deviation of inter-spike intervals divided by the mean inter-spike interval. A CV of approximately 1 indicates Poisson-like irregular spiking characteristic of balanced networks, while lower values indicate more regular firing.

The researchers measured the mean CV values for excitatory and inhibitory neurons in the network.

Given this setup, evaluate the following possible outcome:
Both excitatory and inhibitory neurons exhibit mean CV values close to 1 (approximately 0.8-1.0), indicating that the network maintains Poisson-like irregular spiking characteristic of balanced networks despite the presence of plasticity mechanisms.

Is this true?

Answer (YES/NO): YES